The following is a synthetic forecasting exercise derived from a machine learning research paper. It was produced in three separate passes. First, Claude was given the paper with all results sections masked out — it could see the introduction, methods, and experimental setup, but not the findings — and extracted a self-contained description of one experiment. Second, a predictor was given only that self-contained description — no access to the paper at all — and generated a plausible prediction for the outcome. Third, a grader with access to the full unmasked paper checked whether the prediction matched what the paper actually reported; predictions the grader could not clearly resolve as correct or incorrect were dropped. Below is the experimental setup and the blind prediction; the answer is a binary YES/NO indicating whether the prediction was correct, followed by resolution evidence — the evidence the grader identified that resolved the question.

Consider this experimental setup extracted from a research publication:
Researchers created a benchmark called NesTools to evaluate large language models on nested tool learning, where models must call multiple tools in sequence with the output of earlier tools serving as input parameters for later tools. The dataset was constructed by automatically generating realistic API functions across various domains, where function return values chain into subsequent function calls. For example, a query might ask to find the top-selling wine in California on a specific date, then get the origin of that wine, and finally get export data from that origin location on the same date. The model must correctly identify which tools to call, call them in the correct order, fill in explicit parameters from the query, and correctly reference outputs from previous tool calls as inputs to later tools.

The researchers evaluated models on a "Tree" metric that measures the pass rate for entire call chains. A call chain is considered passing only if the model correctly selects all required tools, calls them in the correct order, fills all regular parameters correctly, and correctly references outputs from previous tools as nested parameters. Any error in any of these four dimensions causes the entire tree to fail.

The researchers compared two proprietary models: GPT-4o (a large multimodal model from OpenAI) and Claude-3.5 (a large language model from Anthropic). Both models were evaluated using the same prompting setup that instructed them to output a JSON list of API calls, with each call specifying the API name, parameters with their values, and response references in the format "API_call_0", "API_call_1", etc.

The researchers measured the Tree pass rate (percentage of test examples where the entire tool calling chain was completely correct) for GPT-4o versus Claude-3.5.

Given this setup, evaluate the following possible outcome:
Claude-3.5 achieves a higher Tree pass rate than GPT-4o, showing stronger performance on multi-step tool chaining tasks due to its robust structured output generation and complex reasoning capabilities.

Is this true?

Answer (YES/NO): YES